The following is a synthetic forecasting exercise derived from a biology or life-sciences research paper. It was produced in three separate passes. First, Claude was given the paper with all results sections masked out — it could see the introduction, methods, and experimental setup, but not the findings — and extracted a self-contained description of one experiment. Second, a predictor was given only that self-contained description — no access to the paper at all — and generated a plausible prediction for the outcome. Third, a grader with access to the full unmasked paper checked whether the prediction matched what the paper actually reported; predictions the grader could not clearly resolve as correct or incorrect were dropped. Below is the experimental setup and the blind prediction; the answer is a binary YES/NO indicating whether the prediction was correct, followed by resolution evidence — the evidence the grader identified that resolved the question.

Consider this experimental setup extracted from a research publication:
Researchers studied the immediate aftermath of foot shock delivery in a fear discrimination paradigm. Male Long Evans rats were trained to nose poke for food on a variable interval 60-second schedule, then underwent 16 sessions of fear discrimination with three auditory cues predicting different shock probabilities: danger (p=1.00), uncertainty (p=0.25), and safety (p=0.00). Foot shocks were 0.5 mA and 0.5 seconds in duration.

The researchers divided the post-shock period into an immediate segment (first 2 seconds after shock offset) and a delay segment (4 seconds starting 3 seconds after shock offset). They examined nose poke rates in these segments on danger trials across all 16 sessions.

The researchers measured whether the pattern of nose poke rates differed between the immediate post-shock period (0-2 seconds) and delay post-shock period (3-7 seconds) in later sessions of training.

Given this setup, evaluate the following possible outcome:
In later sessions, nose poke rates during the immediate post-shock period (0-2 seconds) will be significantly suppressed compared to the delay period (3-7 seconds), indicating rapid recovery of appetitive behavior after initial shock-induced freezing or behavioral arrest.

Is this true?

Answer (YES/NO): YES